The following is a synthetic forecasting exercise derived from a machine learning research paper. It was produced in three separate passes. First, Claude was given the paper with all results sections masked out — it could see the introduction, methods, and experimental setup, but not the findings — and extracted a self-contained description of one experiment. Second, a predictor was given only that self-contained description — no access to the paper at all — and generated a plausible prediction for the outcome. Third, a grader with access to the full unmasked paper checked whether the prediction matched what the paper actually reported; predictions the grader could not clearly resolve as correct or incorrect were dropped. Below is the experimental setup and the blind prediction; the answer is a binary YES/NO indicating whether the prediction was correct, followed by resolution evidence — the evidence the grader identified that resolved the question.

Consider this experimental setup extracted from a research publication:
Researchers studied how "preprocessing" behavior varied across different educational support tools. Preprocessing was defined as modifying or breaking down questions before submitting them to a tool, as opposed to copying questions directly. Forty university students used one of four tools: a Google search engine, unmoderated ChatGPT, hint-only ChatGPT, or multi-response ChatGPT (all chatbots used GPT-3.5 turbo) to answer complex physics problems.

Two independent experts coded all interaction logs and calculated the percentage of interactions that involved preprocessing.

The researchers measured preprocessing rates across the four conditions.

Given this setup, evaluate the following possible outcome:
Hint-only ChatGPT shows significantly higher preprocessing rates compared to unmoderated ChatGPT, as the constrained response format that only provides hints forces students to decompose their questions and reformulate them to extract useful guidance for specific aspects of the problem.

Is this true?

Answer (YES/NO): NO